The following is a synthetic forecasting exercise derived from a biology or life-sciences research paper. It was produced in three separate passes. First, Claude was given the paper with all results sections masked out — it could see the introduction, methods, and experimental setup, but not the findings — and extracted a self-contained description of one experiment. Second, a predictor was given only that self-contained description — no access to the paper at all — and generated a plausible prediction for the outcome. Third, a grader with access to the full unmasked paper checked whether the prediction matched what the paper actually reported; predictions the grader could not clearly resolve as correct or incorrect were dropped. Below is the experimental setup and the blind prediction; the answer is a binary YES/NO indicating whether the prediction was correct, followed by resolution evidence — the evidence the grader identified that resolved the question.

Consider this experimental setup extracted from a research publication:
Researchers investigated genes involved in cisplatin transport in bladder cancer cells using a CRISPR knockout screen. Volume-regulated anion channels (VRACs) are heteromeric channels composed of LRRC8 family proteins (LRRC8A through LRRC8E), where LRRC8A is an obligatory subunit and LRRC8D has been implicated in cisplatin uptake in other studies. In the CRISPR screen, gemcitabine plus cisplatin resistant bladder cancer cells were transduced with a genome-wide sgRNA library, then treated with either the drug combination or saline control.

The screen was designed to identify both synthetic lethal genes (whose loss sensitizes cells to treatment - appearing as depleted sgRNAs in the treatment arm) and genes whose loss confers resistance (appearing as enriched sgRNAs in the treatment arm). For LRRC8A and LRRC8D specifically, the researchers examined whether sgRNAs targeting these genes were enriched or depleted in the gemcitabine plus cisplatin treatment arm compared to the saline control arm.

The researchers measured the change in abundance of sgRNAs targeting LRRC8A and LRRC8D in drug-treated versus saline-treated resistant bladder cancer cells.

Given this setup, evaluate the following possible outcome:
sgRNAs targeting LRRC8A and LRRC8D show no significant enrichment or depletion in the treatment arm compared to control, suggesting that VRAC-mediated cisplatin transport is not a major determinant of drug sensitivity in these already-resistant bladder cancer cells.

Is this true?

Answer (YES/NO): NO